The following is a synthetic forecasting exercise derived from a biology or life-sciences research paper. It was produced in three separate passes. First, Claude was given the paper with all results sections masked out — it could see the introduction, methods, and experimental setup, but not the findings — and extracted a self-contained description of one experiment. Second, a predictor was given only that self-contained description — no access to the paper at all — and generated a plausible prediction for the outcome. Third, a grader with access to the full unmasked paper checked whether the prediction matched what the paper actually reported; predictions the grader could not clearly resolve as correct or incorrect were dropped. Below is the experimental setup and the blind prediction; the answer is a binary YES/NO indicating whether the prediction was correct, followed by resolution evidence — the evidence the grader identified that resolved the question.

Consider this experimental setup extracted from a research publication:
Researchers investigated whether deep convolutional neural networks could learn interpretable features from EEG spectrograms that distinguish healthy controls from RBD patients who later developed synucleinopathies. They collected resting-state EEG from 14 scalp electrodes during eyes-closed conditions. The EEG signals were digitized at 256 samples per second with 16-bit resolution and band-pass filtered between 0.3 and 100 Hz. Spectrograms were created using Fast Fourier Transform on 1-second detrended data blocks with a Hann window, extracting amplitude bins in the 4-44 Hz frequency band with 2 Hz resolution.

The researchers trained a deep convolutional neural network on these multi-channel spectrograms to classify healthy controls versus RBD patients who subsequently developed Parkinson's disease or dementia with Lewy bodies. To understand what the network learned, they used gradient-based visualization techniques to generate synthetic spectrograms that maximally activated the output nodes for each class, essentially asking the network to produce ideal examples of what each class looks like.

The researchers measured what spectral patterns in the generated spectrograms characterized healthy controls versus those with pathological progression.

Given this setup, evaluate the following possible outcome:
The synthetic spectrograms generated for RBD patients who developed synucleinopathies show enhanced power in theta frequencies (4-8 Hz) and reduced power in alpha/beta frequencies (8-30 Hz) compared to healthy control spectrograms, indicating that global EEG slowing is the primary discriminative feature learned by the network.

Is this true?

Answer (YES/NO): NO